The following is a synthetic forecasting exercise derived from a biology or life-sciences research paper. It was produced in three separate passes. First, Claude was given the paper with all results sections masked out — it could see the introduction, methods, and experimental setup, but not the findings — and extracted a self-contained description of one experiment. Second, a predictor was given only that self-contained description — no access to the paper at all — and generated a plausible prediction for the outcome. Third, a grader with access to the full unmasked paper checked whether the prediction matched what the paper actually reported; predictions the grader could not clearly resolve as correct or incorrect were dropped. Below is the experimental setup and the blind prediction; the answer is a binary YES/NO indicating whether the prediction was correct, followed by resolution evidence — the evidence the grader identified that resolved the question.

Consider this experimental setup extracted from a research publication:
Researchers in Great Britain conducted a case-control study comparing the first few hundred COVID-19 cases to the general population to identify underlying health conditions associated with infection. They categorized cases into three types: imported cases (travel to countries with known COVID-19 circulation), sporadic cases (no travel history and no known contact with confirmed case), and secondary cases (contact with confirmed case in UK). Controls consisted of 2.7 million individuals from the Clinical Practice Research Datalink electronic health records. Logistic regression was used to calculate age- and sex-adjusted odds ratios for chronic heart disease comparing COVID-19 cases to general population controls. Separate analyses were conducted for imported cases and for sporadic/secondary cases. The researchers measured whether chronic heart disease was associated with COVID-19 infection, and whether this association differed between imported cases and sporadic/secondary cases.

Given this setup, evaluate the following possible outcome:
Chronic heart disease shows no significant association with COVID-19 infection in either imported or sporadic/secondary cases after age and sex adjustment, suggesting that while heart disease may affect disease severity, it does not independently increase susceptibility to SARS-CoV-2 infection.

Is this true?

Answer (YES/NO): NO